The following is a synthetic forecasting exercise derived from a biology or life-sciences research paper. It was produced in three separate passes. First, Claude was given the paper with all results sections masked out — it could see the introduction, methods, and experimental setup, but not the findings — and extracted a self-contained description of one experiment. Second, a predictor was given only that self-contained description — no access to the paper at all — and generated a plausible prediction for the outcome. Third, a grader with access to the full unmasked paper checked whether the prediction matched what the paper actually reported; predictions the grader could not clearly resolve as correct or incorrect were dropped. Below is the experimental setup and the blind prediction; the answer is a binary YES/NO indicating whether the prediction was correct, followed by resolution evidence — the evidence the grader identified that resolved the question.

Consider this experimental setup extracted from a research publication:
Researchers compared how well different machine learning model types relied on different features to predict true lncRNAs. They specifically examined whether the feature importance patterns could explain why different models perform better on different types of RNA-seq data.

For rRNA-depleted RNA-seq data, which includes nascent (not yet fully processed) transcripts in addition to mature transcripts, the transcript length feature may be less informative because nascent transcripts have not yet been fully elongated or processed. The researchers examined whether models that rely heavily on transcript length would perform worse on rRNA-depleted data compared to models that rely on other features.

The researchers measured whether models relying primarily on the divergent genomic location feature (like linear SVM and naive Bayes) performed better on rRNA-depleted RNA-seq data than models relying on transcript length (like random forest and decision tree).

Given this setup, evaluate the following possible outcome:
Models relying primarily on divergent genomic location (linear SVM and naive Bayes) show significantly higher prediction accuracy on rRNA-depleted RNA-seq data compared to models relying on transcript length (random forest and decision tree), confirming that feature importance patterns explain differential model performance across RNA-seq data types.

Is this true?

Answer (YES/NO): YES